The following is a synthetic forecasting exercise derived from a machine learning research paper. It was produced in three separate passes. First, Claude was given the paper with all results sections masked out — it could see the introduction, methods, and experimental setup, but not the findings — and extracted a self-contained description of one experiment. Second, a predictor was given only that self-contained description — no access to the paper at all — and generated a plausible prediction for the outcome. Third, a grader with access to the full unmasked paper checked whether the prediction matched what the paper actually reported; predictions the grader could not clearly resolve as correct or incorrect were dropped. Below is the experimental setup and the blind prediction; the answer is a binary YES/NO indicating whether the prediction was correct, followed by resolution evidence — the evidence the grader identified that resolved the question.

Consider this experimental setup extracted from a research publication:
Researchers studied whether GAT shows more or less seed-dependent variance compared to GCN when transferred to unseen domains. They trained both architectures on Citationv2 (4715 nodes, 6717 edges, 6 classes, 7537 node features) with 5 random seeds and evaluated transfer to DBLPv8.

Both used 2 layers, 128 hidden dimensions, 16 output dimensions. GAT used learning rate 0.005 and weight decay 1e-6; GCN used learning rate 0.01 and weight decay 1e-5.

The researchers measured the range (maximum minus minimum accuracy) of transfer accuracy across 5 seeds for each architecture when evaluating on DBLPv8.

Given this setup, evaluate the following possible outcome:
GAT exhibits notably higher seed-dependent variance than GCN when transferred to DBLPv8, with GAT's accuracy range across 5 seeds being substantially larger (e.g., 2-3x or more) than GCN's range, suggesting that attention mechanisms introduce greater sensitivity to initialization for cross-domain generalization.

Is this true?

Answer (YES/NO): NO